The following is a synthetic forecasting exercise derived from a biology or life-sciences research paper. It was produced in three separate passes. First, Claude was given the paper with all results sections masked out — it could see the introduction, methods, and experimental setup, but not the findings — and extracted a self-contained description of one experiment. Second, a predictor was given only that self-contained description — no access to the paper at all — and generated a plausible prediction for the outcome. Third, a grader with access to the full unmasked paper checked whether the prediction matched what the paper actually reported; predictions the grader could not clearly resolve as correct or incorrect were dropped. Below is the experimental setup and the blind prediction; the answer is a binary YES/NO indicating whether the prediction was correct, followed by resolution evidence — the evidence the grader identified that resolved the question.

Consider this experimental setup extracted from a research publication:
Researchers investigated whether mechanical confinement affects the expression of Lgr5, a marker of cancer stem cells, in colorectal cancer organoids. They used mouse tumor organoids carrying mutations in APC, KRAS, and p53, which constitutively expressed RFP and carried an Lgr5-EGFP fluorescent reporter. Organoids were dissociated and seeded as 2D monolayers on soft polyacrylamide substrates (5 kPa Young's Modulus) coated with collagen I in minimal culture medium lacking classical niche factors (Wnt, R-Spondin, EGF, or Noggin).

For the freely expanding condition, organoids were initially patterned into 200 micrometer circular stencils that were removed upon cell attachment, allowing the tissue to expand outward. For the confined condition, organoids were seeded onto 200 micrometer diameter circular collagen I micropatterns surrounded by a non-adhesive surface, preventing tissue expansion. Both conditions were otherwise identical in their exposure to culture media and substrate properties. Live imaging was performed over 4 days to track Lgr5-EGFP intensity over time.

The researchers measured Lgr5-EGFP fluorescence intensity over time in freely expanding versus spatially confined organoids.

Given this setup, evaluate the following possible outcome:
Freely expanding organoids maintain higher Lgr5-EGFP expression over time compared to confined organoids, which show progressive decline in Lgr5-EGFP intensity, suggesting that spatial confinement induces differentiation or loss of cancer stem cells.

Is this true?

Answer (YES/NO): NO